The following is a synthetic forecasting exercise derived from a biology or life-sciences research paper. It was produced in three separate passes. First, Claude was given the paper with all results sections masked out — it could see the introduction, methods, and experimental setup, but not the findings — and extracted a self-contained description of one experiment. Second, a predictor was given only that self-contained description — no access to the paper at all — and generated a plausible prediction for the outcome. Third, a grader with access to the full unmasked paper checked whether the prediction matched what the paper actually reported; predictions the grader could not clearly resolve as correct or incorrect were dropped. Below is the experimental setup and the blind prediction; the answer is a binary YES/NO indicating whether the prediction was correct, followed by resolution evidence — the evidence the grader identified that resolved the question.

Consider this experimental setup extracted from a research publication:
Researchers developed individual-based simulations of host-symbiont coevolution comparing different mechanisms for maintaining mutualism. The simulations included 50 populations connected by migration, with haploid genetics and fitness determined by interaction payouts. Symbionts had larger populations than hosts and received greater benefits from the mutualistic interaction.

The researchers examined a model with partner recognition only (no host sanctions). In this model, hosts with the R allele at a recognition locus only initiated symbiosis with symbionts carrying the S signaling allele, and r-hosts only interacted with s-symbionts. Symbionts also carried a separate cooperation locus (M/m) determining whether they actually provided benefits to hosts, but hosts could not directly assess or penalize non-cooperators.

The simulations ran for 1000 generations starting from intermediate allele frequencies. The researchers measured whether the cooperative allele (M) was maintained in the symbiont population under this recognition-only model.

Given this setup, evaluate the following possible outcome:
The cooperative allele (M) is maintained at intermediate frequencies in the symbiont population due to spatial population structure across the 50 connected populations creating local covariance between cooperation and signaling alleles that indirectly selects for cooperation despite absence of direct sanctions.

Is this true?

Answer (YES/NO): NO